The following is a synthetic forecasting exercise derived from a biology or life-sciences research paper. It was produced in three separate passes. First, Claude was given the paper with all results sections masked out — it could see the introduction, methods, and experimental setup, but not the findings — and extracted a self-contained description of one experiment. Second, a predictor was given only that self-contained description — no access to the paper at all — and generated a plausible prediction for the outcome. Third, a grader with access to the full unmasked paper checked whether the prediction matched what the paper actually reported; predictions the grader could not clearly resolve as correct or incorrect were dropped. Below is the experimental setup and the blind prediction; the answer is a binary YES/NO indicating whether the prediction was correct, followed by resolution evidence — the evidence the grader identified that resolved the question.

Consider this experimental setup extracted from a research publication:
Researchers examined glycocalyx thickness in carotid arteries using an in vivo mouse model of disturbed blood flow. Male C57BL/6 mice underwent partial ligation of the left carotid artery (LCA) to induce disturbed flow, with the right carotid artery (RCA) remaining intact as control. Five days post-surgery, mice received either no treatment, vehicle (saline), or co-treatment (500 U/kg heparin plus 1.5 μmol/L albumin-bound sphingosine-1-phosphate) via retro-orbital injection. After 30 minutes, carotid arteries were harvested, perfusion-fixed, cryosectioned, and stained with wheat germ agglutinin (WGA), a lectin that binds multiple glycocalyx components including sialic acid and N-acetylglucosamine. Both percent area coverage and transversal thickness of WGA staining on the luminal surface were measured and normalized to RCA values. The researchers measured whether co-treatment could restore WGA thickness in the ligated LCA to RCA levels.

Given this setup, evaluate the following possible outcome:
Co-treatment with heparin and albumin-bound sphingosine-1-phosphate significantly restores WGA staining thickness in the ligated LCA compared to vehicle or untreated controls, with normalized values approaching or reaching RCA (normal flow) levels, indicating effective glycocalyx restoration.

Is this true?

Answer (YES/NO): YES